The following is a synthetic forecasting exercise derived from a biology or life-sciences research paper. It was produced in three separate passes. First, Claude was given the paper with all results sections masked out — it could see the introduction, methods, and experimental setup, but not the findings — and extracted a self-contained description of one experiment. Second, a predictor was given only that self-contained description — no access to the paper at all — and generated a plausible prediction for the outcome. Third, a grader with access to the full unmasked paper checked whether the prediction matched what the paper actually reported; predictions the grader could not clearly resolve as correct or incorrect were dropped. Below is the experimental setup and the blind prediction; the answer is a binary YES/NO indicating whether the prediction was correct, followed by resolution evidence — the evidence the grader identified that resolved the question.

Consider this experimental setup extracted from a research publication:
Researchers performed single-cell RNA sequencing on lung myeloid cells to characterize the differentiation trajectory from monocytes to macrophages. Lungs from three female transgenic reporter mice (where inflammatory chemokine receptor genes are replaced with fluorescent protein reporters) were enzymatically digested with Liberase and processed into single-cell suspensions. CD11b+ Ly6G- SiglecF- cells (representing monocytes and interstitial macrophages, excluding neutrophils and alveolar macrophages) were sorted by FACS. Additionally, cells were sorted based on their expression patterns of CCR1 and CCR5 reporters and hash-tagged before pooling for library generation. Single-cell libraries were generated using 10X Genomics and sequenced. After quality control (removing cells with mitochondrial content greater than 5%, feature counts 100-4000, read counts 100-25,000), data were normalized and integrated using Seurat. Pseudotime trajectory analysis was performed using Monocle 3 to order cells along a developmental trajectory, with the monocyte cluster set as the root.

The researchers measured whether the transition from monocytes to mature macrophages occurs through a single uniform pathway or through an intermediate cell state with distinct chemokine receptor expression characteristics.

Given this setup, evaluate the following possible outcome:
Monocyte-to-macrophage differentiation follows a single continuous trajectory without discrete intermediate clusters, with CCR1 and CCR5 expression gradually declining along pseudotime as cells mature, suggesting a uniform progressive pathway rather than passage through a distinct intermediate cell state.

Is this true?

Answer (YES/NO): NO